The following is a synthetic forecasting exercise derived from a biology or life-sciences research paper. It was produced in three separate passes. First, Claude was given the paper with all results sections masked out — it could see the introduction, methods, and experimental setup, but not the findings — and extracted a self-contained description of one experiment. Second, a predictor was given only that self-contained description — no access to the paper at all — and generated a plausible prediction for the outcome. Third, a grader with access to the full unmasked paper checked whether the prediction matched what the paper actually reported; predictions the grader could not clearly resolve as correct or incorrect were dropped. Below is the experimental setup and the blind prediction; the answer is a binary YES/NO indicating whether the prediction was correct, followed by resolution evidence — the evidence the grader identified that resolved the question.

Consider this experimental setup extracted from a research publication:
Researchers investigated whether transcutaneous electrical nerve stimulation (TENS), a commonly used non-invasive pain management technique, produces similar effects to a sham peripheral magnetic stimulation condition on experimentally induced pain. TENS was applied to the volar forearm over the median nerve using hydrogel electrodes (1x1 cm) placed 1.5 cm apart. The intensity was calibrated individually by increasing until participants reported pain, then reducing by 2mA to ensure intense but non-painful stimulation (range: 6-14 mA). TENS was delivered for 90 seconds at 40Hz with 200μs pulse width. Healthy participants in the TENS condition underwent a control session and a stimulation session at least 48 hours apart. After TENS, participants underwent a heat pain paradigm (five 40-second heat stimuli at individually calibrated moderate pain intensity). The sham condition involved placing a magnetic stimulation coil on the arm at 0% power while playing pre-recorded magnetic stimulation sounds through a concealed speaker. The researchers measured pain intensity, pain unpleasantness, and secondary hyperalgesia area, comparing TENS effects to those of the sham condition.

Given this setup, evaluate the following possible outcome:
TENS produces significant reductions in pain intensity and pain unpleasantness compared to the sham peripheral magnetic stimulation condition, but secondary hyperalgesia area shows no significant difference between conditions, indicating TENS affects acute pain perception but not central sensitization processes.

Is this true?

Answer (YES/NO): NO